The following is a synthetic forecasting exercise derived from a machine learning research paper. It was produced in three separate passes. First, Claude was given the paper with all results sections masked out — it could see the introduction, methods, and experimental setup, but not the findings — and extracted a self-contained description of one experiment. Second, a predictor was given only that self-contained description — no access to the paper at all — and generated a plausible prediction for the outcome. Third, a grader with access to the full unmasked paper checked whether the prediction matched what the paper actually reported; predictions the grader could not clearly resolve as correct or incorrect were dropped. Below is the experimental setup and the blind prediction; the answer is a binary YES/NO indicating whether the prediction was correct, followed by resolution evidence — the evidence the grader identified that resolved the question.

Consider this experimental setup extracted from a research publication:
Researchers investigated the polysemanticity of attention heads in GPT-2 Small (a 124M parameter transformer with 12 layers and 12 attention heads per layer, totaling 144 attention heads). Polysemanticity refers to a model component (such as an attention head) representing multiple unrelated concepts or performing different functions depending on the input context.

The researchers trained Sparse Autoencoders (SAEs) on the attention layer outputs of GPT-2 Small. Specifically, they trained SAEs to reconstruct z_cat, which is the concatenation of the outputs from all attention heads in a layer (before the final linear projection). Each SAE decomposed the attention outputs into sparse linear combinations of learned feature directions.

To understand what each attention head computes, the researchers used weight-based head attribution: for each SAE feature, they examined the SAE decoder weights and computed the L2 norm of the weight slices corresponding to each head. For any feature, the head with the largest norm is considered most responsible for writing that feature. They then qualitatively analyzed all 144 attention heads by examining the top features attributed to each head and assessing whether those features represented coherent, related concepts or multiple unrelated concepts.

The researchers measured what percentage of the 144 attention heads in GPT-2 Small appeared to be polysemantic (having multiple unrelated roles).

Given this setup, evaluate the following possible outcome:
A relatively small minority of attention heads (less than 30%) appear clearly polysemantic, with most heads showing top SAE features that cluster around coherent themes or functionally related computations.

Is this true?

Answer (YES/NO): NO